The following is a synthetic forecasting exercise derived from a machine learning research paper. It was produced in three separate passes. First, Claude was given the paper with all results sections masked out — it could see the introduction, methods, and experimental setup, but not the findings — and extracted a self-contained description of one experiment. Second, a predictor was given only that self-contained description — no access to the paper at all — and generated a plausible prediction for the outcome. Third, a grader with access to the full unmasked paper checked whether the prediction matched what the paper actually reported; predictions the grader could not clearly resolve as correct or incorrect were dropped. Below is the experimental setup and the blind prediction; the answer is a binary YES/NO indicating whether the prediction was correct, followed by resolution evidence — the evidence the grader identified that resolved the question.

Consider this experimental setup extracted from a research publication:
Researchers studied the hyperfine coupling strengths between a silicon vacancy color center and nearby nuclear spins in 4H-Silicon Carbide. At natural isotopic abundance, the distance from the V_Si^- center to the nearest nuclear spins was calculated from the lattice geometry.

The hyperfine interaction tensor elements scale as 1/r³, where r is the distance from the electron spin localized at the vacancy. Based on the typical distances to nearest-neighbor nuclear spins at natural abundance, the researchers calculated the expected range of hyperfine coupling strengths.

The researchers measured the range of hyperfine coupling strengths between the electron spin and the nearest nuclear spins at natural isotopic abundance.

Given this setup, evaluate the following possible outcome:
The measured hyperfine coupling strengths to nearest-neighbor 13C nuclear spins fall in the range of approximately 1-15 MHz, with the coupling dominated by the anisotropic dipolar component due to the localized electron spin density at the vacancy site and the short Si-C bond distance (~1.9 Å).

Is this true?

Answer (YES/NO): NO